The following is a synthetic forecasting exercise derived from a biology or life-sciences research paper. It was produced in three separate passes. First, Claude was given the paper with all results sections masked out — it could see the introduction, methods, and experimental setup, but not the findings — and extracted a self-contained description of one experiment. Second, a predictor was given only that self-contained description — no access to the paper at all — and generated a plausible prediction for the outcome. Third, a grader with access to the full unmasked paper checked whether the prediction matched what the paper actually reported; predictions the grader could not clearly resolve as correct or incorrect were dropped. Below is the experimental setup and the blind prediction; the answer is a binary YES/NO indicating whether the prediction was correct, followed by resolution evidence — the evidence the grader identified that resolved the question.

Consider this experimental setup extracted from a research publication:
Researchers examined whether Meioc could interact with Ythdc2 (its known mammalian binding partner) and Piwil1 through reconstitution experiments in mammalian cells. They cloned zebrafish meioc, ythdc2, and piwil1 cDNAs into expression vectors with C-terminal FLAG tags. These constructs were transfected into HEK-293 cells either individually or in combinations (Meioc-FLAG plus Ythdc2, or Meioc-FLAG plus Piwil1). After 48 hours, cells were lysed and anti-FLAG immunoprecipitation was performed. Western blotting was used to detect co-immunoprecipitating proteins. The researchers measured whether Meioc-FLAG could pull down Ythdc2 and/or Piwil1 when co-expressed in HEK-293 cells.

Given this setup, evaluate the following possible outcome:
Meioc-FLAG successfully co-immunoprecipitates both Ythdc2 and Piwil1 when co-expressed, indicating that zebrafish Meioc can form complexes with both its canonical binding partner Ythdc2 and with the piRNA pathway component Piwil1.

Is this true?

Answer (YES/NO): YES